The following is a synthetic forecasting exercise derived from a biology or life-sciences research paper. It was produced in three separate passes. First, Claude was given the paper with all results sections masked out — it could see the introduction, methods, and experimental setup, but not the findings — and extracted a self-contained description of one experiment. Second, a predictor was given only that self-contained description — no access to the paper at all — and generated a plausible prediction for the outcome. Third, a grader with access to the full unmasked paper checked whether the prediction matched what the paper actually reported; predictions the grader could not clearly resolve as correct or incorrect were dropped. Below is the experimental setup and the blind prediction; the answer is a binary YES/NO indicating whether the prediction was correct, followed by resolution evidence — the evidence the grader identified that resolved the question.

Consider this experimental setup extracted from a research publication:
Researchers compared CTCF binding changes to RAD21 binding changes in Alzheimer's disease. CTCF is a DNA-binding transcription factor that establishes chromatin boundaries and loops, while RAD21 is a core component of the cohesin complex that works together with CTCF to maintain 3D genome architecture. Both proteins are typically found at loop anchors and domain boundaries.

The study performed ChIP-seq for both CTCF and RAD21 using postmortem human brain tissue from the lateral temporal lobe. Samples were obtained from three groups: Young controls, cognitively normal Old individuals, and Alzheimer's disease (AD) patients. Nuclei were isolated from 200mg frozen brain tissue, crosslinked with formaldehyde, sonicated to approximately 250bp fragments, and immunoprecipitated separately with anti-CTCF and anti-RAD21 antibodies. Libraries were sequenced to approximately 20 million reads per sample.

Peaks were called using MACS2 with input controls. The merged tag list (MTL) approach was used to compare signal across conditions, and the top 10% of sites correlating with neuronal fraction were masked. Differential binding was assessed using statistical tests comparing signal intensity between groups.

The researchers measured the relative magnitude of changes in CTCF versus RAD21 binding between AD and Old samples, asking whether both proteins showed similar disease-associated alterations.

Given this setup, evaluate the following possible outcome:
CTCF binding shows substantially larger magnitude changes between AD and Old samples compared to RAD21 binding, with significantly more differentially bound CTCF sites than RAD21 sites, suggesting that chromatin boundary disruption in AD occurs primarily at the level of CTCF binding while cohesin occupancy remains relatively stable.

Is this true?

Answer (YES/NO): YES